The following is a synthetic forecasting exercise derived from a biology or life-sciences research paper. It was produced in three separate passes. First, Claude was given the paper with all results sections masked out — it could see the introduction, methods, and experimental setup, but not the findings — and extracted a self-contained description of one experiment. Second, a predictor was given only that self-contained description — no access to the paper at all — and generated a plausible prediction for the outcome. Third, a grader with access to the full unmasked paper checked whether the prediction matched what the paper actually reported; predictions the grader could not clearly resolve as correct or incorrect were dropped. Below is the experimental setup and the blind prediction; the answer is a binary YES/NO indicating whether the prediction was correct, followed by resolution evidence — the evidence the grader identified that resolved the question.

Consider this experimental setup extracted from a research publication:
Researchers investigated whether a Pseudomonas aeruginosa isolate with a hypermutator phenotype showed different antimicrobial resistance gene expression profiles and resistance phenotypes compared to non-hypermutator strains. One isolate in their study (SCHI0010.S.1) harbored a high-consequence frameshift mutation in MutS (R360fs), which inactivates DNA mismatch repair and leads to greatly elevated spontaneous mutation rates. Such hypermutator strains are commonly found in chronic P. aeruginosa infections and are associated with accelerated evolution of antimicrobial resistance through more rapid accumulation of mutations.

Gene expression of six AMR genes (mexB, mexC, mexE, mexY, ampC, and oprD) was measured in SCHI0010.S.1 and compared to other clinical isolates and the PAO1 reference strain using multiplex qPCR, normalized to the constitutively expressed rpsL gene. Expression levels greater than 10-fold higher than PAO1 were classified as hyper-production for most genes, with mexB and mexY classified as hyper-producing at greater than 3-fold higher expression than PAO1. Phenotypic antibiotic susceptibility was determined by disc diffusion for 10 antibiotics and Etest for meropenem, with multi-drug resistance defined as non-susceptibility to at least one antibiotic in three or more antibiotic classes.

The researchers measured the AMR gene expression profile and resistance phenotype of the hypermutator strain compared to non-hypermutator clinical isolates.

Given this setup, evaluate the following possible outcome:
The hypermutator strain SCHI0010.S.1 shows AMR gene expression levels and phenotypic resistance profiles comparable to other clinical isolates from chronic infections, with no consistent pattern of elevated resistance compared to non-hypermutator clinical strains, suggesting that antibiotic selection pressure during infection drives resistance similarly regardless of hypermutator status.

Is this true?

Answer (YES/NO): NO